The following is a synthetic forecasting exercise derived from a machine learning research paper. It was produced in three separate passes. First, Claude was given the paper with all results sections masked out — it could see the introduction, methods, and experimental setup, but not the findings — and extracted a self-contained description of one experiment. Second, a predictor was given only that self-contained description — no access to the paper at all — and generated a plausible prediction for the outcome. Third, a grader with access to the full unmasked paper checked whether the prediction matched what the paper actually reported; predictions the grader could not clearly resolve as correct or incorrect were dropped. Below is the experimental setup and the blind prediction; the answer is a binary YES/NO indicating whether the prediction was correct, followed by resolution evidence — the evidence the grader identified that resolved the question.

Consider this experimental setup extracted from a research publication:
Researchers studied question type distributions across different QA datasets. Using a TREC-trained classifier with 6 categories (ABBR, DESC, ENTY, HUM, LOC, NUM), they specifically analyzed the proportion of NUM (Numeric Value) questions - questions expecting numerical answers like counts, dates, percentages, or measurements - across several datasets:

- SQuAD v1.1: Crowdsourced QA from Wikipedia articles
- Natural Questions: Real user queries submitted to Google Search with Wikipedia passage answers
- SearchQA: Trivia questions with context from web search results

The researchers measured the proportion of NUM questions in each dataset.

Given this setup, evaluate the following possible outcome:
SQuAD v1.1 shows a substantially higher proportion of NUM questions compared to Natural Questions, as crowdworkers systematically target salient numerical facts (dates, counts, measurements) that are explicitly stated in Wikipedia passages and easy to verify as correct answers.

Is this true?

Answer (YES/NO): NO